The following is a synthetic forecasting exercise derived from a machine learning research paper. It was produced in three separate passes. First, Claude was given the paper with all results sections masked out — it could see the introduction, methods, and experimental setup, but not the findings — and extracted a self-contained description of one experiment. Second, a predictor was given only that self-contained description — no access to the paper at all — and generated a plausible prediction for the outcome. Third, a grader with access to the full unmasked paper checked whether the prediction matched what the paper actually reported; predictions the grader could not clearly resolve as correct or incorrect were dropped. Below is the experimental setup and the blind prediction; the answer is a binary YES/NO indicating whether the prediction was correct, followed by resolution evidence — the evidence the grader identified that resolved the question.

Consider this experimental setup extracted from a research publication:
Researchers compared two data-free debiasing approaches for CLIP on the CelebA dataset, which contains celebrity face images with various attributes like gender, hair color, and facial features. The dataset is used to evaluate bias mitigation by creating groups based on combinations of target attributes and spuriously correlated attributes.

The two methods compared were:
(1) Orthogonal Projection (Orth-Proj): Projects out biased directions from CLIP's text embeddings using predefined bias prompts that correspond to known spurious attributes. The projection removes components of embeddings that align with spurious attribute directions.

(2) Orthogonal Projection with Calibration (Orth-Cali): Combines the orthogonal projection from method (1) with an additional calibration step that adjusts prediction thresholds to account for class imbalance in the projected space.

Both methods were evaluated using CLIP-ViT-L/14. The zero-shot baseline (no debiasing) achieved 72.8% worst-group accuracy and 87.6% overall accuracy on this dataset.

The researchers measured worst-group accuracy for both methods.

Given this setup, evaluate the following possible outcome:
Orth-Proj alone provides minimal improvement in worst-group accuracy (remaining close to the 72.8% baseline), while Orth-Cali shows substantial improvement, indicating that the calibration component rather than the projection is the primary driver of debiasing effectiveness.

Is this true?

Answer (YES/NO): NO